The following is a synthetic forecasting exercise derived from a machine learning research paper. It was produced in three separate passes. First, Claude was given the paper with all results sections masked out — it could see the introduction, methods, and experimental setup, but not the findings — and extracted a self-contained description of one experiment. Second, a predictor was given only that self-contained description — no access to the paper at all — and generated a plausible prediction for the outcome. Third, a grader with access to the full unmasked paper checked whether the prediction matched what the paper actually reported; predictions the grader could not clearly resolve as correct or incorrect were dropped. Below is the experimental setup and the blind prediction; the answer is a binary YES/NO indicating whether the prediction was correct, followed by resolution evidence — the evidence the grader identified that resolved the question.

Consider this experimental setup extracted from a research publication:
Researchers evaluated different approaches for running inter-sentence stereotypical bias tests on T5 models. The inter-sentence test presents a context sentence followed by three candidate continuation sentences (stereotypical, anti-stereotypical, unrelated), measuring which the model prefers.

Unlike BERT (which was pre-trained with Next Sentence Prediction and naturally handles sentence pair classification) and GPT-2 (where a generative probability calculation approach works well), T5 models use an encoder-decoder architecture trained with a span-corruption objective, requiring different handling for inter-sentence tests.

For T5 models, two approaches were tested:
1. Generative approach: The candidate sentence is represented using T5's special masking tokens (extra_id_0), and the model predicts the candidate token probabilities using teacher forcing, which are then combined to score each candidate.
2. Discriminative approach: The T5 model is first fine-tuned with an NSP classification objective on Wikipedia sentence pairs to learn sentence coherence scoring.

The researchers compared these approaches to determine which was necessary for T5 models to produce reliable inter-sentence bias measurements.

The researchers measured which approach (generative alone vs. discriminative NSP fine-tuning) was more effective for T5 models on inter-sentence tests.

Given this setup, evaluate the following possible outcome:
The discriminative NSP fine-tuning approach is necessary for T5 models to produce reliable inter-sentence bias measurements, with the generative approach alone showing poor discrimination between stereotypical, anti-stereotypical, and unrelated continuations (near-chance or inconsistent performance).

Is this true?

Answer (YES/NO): YES